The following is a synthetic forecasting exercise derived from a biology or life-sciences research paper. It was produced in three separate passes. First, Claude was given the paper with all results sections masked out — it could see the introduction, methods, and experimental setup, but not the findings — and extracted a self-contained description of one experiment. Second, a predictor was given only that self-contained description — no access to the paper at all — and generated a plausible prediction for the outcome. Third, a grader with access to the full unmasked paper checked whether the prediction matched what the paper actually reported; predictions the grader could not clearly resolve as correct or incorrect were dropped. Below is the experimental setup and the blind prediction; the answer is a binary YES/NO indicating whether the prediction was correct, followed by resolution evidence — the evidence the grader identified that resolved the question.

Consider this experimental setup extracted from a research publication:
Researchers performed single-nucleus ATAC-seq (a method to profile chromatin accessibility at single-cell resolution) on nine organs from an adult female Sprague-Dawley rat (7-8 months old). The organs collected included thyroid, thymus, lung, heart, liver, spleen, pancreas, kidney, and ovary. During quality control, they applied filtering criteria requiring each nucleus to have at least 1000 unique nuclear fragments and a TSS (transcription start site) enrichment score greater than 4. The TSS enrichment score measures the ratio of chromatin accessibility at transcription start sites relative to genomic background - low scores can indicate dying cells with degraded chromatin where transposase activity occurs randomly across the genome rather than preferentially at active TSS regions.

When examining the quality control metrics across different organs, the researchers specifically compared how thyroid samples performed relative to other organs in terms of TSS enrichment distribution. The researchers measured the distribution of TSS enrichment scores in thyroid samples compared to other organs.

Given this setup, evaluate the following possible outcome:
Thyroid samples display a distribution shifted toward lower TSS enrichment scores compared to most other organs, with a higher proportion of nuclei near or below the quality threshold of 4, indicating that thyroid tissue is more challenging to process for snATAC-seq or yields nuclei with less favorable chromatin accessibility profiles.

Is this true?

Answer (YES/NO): YES